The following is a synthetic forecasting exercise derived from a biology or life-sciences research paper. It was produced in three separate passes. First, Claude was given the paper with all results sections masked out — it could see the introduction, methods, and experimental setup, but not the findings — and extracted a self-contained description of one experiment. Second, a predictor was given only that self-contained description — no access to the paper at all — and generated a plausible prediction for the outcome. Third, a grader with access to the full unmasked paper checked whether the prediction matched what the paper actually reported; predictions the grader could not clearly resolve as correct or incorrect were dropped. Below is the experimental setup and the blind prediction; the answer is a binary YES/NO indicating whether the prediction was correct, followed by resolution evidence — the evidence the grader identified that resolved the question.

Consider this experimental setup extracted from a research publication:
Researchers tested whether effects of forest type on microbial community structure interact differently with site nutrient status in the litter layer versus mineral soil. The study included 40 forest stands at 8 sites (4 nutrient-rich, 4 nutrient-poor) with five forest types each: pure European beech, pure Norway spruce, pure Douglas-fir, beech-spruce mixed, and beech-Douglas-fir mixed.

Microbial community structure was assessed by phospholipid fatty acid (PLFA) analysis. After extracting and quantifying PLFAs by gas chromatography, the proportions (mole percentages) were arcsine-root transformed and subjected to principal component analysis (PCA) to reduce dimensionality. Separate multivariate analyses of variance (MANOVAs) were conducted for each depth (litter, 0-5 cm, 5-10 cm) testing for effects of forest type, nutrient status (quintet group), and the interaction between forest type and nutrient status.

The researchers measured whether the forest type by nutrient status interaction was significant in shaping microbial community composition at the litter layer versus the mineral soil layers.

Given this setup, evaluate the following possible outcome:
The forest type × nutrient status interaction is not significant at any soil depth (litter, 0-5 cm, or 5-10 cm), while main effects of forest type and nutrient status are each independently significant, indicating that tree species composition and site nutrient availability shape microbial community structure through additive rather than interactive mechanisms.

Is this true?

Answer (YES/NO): NO